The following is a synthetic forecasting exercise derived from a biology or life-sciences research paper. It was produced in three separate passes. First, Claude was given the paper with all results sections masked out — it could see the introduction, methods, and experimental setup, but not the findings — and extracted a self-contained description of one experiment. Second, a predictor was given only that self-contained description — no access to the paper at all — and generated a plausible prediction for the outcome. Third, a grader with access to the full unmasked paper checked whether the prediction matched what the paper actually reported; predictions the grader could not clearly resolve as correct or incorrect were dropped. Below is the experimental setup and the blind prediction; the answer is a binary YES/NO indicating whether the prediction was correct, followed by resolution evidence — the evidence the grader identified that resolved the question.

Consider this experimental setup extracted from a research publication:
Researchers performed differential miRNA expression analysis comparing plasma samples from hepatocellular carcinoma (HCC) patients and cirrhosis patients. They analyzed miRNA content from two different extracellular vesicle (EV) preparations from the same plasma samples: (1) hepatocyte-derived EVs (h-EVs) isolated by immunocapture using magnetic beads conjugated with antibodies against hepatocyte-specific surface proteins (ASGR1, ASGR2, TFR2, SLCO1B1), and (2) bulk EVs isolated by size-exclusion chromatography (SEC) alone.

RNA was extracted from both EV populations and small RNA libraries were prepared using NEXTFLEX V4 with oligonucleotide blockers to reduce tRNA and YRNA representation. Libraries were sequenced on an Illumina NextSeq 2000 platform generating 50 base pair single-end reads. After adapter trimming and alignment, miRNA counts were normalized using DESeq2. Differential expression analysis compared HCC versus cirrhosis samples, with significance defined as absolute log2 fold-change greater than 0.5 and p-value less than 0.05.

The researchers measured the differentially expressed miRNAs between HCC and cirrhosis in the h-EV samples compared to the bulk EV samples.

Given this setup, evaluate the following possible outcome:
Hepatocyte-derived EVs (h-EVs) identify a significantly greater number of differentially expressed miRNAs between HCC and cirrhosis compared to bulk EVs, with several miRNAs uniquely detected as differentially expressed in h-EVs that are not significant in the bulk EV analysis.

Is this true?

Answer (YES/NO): YES